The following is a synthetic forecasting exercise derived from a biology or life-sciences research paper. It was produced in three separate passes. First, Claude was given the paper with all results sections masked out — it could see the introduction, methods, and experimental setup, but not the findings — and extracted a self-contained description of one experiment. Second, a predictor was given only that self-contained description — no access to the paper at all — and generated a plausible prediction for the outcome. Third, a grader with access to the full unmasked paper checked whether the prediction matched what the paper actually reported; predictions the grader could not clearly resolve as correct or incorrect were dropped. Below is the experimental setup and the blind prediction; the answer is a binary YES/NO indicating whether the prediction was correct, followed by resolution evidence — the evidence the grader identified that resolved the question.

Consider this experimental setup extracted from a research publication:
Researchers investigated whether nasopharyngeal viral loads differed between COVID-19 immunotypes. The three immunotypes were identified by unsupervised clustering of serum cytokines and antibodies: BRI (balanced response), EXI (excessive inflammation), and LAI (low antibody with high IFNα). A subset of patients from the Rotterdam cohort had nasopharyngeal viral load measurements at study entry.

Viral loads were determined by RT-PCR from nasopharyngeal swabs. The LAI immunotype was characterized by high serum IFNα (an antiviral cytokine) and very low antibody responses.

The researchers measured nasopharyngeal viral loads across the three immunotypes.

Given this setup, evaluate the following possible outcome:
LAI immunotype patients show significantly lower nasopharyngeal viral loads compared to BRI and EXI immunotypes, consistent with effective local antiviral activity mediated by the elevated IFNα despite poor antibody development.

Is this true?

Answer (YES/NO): NO